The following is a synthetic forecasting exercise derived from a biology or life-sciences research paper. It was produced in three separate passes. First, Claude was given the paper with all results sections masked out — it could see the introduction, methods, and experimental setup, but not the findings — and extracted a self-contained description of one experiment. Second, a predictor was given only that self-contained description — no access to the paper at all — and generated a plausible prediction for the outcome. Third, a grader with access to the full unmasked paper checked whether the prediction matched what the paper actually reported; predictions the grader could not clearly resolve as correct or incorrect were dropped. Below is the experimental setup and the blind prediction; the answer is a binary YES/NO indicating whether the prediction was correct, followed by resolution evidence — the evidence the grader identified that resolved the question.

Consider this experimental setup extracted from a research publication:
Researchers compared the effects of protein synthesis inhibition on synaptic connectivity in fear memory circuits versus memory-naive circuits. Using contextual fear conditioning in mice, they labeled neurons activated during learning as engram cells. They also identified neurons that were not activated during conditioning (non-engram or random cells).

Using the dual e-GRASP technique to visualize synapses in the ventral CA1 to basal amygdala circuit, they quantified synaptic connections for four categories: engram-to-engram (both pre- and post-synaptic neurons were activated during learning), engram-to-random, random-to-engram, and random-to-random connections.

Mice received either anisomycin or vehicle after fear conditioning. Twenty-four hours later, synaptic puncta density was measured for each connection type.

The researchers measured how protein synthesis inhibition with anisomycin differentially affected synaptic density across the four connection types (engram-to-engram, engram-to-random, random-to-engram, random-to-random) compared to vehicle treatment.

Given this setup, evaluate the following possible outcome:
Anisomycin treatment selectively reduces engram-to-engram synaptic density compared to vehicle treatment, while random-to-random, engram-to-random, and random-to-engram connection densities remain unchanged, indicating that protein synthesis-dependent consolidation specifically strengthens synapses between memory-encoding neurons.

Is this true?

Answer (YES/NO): NO